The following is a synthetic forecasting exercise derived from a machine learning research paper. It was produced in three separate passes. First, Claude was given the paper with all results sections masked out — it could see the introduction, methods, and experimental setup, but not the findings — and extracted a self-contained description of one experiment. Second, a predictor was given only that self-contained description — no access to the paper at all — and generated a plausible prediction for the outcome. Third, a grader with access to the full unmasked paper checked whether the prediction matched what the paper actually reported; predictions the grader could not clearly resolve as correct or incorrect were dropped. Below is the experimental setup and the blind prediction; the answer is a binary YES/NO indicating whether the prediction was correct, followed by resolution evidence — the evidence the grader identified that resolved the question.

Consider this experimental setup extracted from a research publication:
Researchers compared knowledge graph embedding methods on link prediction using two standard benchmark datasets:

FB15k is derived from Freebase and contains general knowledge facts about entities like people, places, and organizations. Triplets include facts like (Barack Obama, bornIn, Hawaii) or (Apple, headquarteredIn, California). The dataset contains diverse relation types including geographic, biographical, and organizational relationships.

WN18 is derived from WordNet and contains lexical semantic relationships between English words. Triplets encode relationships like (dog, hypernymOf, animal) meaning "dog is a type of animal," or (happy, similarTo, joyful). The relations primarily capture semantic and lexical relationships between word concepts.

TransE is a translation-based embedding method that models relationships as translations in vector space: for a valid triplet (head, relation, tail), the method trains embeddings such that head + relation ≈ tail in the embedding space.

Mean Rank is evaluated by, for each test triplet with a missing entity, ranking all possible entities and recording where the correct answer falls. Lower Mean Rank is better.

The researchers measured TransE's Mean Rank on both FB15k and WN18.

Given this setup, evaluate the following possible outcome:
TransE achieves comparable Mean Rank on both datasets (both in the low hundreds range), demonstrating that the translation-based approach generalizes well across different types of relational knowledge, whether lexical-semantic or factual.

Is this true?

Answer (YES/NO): NO